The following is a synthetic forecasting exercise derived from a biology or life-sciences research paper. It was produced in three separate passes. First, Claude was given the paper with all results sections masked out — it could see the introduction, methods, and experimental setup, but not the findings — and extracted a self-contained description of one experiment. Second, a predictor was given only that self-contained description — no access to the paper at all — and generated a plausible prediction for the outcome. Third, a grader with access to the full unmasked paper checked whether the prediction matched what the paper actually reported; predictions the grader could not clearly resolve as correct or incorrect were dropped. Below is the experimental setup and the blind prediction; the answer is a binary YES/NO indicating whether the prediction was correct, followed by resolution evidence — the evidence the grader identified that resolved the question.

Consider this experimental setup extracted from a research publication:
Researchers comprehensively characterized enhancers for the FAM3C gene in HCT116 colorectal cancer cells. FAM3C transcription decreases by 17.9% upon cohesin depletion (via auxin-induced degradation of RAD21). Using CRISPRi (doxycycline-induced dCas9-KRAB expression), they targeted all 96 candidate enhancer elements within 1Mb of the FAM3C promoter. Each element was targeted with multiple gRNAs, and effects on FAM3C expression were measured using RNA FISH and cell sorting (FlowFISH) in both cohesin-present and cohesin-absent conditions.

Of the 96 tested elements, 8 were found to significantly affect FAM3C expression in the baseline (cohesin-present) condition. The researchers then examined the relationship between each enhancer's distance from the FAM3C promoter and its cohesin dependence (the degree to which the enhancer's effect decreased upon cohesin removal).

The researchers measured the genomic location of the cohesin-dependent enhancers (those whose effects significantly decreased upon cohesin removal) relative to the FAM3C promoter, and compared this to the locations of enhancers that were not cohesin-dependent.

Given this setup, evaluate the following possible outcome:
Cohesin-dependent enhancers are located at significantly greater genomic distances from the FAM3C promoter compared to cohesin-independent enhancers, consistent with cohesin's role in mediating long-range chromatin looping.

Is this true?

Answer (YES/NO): YES